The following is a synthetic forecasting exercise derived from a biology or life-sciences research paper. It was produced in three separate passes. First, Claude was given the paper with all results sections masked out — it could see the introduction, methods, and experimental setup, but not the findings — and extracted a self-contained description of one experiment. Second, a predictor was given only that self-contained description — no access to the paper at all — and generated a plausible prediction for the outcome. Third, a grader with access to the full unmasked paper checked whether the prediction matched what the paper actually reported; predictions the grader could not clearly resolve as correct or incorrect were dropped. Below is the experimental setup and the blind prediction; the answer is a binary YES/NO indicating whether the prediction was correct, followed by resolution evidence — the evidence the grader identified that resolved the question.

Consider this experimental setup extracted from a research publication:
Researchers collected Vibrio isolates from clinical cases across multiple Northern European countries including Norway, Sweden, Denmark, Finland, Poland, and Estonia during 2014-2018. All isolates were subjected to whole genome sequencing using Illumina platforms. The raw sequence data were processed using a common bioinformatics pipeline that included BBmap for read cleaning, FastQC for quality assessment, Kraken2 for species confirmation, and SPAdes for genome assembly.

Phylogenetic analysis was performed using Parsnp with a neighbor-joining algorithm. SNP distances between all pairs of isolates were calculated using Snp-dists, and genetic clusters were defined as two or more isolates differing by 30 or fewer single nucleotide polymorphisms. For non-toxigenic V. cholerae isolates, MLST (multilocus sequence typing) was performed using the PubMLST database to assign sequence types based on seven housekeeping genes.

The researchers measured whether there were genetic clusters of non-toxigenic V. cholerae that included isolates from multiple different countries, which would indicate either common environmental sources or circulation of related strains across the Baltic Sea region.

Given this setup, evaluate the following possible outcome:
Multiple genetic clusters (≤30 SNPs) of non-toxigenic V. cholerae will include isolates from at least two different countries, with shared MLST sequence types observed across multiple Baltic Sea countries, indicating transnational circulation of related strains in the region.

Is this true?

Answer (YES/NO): YES